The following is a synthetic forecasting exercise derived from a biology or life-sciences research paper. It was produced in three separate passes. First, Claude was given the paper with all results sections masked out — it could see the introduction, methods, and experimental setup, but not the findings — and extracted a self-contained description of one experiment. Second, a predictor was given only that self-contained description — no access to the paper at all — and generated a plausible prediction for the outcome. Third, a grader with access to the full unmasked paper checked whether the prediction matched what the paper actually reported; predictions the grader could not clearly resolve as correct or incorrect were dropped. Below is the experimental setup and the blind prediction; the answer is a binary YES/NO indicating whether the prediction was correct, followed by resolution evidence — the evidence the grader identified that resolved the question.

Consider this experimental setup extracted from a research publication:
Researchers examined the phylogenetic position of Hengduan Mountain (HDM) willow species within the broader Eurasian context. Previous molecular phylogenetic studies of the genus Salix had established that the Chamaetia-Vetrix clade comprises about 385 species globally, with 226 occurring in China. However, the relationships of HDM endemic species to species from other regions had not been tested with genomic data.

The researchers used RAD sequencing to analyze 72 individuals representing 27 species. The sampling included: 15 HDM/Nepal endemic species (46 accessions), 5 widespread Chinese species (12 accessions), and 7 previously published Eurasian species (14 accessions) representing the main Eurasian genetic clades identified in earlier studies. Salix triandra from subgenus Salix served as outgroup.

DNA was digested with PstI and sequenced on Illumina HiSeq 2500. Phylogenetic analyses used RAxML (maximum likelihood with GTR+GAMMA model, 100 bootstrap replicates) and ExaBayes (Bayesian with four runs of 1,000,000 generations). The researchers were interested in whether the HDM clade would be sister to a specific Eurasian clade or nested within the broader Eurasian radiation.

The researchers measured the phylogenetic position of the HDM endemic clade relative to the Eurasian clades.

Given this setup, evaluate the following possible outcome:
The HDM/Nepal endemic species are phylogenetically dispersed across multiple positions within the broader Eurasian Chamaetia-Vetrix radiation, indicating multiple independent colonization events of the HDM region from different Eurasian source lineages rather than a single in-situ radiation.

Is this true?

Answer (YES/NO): NO